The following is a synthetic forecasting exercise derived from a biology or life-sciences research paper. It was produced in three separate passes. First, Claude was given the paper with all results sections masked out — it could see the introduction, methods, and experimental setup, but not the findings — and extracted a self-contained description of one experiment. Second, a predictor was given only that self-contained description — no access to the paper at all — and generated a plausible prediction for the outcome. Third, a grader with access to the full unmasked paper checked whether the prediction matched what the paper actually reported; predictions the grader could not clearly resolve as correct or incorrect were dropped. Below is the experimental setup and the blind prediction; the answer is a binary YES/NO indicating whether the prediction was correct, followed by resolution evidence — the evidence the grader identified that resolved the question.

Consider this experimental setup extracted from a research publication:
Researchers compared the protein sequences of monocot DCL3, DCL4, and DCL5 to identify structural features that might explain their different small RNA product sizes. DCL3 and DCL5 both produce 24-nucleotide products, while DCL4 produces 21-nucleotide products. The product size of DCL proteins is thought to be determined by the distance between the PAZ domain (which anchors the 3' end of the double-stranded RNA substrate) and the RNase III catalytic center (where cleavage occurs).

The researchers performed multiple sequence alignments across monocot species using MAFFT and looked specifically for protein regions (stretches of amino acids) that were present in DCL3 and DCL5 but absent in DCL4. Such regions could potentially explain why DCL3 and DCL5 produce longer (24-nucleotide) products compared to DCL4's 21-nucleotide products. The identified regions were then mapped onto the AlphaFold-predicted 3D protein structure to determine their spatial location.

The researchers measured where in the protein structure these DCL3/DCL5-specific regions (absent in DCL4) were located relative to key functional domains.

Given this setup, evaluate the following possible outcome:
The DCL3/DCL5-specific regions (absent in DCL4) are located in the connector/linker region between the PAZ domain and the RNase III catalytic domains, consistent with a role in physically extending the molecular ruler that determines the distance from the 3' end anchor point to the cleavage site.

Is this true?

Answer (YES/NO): NO